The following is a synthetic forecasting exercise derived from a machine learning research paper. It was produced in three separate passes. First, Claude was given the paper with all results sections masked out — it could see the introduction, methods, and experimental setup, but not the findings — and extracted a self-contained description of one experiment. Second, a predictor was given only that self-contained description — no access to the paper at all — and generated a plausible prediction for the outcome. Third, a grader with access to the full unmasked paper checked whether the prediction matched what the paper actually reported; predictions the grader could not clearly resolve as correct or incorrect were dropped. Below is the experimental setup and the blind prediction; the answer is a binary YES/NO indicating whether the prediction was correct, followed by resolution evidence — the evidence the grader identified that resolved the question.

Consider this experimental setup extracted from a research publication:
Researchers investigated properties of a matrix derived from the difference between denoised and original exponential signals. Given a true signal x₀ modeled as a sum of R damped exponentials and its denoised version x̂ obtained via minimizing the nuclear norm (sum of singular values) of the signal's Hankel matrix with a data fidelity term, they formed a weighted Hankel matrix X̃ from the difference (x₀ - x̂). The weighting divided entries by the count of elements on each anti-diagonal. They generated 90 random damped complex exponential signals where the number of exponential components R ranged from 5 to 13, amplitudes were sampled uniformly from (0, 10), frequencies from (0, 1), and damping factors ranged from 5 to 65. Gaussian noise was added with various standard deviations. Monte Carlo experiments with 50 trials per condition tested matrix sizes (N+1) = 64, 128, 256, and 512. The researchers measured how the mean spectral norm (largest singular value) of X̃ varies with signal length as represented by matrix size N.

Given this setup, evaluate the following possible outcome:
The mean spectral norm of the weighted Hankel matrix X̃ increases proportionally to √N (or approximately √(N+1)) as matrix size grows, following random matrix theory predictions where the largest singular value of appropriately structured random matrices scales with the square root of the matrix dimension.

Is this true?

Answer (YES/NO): NO